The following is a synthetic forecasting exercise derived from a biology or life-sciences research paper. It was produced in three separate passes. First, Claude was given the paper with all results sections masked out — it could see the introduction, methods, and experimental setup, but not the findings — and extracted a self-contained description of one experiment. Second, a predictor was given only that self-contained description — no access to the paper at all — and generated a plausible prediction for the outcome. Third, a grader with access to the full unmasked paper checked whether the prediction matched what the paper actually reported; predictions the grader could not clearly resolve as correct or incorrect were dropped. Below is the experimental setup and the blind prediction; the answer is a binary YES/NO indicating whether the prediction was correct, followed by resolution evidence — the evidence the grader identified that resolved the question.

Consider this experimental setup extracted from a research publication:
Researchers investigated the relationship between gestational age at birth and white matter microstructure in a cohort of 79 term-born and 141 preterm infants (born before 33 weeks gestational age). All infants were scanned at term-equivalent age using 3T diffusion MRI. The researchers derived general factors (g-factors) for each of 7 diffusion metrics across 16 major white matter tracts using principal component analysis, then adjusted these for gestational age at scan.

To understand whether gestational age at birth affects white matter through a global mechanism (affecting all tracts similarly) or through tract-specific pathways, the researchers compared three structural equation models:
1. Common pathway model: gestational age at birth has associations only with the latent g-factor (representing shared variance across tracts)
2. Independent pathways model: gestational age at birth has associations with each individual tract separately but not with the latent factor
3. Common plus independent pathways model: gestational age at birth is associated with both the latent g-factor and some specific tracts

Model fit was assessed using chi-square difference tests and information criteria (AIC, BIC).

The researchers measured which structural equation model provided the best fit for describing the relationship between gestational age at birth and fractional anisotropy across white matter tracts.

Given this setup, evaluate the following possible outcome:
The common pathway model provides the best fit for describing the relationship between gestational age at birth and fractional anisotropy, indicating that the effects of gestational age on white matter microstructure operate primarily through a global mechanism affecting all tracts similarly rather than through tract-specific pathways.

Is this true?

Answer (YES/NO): NO